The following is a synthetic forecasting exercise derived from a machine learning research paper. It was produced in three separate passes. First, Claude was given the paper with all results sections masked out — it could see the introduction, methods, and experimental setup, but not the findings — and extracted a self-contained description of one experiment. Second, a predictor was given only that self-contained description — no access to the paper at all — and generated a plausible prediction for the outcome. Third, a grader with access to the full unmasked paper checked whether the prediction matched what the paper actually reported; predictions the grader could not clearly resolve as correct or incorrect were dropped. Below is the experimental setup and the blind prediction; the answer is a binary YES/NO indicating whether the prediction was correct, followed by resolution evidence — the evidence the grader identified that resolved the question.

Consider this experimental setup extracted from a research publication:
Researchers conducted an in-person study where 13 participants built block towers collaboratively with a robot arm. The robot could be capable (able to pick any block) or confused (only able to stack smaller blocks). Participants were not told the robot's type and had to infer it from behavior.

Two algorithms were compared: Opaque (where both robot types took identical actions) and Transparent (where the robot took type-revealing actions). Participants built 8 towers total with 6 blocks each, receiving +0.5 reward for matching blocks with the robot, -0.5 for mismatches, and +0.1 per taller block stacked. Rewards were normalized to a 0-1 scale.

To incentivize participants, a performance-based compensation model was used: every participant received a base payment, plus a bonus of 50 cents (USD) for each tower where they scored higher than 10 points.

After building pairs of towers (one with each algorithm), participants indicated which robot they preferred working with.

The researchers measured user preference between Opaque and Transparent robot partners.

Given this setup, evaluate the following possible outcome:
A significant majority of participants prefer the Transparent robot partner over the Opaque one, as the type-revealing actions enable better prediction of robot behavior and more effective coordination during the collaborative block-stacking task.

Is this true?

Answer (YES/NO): NO